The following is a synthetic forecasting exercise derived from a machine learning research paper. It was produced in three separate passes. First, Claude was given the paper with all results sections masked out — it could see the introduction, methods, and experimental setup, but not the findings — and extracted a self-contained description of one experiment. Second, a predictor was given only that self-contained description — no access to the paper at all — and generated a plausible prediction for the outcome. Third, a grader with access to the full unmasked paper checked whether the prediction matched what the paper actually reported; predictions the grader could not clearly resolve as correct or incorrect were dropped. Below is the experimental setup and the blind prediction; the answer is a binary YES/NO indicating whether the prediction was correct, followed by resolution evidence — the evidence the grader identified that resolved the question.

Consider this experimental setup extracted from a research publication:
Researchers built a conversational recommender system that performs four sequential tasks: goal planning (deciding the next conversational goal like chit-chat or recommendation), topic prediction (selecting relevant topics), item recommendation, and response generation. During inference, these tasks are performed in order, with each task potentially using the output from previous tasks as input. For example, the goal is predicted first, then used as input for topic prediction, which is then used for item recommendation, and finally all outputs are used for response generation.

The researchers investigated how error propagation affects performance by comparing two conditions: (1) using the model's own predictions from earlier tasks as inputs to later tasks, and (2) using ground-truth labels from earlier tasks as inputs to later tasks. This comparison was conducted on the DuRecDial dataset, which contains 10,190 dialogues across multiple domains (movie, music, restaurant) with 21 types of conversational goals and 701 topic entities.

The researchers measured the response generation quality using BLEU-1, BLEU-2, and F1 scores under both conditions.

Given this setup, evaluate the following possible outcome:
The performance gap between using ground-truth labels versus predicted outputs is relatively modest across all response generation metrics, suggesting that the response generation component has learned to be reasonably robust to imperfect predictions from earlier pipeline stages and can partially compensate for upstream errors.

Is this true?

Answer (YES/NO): NO